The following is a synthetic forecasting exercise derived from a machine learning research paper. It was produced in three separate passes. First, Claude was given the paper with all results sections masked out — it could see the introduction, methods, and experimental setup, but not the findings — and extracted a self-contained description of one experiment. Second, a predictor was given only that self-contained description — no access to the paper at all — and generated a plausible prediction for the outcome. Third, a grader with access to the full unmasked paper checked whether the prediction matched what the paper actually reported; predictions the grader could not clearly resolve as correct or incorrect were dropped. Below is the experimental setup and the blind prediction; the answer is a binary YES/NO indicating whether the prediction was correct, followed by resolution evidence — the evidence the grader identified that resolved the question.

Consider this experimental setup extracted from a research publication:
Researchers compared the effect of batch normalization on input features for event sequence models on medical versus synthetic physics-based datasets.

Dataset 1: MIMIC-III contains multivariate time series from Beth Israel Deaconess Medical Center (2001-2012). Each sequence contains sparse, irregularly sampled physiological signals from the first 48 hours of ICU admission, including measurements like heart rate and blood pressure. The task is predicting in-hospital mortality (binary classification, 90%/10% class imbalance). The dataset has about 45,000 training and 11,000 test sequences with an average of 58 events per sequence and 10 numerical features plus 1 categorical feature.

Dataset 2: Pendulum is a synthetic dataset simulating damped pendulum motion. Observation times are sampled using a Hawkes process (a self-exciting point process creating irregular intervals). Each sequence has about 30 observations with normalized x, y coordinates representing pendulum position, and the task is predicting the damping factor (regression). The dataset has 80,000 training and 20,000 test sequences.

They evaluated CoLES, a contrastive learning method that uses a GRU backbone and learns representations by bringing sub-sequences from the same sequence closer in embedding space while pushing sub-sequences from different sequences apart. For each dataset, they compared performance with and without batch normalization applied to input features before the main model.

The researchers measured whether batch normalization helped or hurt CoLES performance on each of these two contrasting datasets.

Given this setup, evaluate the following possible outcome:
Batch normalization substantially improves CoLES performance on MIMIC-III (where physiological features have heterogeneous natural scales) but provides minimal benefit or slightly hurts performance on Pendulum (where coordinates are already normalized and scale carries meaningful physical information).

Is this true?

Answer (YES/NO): NO